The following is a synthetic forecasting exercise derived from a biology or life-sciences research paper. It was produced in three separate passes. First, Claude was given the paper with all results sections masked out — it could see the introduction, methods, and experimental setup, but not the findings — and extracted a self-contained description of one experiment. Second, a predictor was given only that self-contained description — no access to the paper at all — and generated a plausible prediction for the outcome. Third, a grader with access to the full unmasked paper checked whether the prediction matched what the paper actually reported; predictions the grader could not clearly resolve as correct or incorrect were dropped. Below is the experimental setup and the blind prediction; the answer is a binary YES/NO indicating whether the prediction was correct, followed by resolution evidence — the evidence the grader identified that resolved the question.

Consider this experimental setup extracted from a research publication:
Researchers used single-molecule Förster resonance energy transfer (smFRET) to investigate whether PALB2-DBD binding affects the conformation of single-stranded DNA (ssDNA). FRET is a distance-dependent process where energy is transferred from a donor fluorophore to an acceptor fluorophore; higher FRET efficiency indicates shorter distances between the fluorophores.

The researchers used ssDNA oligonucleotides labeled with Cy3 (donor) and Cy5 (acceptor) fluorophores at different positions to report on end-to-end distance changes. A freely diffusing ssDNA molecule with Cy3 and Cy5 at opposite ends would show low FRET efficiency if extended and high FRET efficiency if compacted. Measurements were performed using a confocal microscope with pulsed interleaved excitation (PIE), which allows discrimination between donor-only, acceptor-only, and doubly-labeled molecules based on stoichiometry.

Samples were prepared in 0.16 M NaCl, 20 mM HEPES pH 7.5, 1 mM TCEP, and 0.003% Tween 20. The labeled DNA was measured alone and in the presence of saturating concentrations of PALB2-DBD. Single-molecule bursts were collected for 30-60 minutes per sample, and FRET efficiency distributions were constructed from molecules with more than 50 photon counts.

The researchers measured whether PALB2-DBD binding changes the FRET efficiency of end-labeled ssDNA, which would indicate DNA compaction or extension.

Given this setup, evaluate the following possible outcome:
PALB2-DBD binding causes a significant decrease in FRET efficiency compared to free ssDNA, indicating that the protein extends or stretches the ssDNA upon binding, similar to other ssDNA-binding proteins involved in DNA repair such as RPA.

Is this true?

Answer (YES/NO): NO